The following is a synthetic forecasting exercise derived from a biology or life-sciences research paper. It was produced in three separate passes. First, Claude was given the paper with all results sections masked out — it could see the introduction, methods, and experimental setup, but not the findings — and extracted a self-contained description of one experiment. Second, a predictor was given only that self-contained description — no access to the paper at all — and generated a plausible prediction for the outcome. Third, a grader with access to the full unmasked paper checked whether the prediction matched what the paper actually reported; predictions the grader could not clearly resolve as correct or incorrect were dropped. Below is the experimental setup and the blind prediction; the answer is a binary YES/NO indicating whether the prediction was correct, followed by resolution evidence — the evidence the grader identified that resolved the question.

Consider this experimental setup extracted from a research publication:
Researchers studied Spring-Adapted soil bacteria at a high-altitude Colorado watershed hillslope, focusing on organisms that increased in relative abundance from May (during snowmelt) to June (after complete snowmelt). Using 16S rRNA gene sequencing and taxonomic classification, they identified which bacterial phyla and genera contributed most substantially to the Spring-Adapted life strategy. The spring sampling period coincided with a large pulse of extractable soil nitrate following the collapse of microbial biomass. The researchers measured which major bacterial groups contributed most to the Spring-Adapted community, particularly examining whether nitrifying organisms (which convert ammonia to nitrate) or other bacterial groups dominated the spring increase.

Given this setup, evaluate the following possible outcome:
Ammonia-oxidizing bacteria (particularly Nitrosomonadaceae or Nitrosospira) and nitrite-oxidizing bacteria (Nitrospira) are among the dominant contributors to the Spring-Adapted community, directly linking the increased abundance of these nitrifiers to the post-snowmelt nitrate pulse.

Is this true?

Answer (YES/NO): NO